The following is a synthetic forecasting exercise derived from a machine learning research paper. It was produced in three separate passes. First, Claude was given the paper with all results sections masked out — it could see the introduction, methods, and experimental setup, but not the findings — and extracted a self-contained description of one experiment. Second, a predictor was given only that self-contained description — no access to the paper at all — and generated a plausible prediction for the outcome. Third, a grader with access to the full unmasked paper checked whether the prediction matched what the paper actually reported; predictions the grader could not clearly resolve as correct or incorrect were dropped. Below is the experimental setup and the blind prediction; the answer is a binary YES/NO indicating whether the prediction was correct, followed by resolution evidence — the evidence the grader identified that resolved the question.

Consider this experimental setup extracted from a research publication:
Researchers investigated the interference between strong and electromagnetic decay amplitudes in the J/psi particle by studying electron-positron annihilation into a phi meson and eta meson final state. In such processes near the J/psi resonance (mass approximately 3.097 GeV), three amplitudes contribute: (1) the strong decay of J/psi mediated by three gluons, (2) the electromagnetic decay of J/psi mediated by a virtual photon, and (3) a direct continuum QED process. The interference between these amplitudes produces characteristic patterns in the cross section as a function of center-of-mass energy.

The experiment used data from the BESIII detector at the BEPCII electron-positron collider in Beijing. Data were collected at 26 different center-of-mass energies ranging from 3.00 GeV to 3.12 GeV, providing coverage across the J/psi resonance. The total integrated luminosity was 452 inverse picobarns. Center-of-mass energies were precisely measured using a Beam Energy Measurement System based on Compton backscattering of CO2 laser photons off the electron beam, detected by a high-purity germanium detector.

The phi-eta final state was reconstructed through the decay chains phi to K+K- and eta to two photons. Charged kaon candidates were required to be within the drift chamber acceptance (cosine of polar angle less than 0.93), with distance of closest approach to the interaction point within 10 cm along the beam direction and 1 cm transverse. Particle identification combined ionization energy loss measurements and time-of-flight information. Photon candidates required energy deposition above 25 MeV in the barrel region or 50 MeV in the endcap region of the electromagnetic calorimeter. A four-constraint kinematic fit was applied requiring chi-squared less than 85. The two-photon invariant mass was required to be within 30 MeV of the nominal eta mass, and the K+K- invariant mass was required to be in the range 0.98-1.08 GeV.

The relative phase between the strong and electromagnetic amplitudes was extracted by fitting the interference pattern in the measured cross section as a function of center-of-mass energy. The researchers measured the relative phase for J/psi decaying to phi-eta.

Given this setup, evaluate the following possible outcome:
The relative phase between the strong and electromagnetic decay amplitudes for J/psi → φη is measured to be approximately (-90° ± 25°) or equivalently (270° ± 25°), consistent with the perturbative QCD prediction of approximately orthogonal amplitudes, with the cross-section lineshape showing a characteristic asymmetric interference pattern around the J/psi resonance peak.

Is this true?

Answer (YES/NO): NO